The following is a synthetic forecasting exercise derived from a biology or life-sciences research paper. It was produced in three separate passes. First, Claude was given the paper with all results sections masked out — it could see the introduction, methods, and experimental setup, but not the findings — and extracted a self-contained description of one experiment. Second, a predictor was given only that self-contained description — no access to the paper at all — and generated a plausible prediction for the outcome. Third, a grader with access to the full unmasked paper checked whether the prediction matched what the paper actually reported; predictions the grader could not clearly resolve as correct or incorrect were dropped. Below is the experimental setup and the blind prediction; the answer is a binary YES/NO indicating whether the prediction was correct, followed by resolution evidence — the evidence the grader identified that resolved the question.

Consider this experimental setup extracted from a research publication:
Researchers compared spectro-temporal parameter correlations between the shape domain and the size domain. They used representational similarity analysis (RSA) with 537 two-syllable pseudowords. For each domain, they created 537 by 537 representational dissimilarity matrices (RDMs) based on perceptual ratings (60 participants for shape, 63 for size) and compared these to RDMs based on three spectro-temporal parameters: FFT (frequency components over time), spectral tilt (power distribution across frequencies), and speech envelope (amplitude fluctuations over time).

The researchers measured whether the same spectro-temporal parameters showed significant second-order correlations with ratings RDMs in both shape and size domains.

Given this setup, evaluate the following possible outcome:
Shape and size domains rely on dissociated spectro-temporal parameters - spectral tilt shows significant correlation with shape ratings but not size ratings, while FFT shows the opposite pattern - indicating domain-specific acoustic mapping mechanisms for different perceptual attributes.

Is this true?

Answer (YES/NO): NO